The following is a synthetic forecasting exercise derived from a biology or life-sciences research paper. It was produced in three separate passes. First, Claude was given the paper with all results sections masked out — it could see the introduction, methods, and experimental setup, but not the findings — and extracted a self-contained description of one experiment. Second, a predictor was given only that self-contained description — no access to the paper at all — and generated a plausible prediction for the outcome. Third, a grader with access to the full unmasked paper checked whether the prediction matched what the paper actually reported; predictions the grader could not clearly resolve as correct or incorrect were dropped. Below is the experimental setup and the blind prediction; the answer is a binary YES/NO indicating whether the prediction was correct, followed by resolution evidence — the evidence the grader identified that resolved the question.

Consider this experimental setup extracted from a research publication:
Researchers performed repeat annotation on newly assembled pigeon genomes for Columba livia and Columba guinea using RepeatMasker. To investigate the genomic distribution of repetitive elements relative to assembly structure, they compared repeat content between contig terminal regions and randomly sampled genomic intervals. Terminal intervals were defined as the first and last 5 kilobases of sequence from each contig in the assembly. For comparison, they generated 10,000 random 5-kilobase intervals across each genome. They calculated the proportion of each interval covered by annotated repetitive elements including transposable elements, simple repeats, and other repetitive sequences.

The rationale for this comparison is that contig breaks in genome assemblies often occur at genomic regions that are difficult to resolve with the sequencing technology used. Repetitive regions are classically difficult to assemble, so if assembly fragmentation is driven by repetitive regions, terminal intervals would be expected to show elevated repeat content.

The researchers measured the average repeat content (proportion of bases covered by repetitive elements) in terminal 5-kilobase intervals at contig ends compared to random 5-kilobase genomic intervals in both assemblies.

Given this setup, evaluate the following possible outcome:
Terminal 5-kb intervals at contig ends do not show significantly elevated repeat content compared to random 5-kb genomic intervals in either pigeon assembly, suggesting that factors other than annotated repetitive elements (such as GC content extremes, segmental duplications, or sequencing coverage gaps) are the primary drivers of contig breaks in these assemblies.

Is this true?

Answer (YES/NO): NO